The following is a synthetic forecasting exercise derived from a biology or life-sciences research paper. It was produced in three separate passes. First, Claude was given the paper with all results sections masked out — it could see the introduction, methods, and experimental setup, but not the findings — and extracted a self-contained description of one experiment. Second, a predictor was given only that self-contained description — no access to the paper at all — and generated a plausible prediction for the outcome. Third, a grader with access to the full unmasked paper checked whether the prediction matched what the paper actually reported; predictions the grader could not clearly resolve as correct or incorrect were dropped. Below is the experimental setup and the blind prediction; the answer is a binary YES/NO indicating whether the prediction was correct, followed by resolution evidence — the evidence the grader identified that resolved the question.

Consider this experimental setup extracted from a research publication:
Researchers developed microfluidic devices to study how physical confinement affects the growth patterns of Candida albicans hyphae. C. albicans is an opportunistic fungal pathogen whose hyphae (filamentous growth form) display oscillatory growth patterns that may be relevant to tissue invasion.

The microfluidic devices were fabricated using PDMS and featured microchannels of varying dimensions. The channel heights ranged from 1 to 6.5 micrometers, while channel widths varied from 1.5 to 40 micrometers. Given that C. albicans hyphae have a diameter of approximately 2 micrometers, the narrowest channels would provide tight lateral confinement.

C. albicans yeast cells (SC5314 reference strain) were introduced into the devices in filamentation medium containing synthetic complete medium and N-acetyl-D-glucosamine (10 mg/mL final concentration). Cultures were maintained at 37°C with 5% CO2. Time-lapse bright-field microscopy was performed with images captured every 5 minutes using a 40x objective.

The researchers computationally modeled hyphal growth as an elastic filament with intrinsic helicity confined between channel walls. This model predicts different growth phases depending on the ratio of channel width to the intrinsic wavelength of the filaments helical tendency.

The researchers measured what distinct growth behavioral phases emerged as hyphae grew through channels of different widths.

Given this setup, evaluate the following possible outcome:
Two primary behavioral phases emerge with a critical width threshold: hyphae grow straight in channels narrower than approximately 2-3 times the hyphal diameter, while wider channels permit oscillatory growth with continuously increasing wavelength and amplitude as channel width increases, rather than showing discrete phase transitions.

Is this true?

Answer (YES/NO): NO